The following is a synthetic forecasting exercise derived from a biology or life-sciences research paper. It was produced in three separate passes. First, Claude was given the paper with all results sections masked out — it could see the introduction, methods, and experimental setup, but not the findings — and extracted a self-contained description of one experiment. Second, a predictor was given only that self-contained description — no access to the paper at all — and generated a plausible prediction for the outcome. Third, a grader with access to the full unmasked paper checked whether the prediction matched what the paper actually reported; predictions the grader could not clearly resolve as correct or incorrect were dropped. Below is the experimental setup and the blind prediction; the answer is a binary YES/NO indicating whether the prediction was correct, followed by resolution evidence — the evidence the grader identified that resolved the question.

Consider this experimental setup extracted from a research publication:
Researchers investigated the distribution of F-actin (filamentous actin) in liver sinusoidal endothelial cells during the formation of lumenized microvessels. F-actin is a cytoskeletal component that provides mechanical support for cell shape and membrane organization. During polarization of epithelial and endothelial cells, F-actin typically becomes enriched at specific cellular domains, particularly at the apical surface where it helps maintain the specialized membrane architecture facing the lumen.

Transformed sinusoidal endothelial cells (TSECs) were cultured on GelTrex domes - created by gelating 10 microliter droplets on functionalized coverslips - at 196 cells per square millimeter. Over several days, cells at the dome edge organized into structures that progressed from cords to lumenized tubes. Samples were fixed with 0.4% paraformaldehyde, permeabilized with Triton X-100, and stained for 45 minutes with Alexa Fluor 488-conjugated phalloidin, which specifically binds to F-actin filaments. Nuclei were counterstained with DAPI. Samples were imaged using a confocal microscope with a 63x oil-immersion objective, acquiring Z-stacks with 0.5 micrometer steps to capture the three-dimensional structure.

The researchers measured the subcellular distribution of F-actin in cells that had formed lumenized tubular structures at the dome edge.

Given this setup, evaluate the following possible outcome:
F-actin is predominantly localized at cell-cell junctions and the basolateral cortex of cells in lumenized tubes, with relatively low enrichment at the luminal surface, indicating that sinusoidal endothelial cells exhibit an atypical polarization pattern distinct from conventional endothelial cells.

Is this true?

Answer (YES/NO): NO